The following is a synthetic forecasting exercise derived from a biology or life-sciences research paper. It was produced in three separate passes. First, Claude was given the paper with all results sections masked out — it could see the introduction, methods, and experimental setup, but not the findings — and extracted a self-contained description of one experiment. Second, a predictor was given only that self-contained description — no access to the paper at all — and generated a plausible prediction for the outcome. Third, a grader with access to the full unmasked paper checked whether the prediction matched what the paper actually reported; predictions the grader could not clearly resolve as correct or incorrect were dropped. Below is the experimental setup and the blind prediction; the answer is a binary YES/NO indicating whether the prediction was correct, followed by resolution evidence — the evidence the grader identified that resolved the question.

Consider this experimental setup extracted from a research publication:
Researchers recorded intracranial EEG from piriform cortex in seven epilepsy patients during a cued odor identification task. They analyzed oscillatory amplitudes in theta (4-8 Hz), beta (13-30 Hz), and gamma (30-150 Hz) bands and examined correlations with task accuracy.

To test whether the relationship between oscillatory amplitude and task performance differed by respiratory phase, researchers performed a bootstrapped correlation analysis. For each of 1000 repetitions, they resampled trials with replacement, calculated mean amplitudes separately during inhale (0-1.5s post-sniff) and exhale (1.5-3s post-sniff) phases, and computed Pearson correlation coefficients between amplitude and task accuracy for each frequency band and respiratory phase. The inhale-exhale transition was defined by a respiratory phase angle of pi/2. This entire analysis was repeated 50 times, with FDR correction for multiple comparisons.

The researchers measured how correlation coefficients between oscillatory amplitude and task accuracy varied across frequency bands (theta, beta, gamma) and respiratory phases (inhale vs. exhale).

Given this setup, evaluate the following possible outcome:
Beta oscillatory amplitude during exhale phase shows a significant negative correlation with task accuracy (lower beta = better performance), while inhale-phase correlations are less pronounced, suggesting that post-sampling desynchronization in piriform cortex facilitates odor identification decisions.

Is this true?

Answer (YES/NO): NO